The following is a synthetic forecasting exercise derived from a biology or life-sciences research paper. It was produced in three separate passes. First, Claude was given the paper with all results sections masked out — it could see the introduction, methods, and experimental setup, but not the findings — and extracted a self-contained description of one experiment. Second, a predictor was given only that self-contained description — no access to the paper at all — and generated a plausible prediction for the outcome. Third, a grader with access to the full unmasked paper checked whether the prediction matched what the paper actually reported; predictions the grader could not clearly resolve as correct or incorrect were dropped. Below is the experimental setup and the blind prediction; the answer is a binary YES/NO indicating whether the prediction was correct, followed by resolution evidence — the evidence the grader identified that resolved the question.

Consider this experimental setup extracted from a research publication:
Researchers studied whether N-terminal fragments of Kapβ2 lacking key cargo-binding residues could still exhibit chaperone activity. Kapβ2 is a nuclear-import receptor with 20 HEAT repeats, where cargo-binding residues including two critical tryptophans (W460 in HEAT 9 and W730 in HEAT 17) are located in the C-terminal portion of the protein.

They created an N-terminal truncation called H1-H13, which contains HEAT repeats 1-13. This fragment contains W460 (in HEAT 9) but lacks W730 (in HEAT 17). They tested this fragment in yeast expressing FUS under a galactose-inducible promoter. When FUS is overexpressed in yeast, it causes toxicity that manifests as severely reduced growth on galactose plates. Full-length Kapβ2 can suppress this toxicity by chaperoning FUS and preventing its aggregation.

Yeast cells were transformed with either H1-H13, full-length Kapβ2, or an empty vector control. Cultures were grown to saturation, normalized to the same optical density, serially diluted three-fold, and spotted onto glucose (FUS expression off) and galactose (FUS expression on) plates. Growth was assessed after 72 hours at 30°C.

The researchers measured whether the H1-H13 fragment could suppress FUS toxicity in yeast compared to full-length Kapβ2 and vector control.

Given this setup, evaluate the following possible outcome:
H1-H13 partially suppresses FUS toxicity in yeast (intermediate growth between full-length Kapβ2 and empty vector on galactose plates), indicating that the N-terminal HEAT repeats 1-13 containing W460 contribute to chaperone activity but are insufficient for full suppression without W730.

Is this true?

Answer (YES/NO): NO